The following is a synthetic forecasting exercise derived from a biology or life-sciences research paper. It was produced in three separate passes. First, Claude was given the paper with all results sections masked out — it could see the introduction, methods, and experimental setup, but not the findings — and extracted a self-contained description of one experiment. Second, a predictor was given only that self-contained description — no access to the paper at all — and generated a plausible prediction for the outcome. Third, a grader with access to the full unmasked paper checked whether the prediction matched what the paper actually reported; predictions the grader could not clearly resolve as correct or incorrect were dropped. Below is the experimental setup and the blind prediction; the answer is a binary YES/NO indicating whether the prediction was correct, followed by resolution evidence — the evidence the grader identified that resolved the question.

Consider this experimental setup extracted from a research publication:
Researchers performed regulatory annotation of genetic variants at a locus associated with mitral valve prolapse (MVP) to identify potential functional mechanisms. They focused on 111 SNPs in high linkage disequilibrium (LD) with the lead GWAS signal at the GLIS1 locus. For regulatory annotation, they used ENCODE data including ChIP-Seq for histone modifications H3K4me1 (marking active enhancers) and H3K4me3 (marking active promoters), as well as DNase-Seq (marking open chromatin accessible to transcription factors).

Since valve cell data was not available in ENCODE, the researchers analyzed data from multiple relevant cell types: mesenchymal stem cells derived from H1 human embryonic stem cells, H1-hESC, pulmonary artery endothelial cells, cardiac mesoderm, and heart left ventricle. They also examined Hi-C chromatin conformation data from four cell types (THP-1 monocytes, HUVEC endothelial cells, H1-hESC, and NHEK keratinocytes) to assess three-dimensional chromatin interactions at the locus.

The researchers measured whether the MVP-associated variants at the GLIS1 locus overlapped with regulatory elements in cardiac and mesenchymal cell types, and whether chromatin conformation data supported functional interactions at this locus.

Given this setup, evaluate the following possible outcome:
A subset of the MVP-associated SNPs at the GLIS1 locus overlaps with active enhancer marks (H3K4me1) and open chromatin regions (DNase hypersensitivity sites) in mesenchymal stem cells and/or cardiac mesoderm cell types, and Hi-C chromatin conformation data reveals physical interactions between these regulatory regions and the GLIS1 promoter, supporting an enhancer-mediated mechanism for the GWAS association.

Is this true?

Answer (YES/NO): NO